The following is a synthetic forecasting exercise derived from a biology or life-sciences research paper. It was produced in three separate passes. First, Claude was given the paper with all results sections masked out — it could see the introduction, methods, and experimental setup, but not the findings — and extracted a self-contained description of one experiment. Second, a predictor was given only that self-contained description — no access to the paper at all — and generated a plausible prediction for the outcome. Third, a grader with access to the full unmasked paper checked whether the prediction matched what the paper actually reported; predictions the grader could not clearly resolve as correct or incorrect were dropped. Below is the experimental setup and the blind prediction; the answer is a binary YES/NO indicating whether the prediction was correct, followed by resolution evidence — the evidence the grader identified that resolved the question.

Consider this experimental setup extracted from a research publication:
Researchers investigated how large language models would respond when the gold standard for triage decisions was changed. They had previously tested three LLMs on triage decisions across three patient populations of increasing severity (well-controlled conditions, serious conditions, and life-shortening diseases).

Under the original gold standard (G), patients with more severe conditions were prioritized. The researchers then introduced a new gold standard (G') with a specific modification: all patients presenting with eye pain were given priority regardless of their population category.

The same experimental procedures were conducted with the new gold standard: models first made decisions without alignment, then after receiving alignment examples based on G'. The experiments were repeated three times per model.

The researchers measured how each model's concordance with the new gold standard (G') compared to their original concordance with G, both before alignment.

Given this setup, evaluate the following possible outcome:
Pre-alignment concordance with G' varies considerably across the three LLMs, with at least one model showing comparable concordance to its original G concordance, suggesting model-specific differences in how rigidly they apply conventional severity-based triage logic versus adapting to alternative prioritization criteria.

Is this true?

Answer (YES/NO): NO